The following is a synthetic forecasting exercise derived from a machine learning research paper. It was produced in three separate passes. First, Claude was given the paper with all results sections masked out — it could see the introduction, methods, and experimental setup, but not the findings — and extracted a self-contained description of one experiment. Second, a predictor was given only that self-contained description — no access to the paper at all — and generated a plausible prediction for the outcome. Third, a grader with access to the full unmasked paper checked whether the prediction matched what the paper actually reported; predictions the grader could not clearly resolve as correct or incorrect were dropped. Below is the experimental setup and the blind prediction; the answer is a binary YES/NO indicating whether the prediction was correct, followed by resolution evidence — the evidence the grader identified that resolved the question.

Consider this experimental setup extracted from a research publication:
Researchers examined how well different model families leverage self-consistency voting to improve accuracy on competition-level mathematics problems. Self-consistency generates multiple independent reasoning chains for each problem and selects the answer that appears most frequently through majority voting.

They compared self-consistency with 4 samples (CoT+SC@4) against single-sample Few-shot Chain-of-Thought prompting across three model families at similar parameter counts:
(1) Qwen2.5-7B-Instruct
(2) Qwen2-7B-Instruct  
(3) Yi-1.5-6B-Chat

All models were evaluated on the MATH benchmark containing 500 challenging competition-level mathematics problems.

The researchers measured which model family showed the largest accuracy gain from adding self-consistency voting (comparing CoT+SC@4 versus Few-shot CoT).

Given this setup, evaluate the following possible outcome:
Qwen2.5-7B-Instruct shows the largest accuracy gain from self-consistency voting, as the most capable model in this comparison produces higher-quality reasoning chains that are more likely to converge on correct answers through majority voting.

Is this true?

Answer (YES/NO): YES